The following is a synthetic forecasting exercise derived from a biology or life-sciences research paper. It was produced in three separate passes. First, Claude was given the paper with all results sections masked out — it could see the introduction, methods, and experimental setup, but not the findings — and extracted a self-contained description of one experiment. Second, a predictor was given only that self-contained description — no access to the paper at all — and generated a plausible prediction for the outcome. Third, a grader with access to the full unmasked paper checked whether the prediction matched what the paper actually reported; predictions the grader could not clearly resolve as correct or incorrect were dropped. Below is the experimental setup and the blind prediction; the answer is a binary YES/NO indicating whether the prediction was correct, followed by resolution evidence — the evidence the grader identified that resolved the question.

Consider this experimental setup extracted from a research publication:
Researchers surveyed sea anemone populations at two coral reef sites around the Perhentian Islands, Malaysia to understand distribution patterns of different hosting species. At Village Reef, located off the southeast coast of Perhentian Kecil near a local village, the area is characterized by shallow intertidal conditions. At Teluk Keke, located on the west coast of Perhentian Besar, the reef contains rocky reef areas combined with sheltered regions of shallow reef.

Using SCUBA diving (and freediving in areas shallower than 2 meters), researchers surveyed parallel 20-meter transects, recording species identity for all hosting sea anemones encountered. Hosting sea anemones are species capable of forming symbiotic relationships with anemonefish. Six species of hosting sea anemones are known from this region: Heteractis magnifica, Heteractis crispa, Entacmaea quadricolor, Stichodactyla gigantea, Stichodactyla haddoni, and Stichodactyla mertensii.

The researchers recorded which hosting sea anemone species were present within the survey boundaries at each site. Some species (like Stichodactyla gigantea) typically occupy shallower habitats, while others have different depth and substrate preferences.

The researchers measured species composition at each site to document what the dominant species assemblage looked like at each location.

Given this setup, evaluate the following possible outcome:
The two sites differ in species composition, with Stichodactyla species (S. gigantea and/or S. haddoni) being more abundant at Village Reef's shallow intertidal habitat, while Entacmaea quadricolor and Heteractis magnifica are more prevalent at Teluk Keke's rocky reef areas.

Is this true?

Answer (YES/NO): NO